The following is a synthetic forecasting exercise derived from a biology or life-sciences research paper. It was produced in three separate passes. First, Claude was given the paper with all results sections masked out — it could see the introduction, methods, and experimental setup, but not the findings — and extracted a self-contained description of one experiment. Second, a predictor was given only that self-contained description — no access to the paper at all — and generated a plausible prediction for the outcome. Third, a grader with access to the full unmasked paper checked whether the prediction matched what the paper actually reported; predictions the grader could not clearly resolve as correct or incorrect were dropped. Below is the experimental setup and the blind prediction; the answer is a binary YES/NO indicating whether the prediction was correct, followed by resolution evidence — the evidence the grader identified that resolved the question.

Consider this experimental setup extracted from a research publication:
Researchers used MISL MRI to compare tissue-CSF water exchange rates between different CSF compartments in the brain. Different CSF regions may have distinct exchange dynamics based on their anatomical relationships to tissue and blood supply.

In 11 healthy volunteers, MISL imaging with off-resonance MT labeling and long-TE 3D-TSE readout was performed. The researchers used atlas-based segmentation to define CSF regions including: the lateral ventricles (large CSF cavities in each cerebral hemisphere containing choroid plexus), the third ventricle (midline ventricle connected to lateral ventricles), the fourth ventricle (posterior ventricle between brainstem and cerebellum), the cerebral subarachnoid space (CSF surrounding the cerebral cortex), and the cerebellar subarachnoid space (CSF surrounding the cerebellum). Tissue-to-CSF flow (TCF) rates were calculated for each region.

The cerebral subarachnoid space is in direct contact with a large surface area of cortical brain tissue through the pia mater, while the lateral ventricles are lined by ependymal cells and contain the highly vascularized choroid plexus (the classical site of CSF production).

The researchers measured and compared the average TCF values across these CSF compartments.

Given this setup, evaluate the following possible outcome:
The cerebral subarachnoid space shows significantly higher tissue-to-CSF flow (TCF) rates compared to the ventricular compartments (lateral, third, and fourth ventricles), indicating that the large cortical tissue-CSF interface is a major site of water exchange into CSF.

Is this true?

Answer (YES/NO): YES